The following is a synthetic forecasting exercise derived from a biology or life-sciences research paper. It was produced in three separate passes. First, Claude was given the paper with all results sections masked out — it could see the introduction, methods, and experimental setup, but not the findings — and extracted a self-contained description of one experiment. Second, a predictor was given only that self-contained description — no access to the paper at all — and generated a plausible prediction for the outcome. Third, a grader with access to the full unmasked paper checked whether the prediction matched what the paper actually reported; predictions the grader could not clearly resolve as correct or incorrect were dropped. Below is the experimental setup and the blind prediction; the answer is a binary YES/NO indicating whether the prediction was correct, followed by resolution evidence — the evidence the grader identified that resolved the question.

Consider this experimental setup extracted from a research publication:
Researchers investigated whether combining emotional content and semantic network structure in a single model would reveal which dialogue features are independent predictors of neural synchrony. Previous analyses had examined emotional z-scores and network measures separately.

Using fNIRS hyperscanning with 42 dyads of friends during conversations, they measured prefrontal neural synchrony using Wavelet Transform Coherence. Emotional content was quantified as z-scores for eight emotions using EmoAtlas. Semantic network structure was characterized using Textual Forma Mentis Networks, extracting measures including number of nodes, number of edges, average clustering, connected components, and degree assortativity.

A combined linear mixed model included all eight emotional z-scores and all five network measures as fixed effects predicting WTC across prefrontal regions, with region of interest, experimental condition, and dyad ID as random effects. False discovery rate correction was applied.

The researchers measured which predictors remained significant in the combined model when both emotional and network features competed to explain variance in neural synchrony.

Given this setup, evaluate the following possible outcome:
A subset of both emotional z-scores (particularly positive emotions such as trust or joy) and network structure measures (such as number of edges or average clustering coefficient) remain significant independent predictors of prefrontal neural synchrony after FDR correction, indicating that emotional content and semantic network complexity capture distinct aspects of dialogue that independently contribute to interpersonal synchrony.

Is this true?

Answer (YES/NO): NO